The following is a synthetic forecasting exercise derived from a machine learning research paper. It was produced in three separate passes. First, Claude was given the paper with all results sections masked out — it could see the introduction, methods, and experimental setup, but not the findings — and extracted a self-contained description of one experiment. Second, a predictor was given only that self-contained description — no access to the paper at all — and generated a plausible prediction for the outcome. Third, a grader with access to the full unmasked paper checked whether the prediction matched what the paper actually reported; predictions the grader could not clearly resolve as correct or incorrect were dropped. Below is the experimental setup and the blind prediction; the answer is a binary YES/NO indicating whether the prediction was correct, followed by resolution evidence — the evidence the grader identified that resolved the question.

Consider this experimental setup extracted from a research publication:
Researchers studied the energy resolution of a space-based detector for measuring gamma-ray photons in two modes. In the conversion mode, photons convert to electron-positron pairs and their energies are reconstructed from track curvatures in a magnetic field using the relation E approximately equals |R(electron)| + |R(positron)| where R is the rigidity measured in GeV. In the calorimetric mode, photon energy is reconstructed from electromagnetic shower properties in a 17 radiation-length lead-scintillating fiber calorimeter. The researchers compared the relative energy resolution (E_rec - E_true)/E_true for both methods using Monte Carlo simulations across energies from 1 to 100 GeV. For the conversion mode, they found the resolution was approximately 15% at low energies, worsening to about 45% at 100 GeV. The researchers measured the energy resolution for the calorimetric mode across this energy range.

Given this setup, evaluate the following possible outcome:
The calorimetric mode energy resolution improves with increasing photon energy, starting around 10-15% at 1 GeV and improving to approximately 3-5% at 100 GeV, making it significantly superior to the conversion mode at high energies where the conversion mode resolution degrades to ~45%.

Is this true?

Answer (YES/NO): NO